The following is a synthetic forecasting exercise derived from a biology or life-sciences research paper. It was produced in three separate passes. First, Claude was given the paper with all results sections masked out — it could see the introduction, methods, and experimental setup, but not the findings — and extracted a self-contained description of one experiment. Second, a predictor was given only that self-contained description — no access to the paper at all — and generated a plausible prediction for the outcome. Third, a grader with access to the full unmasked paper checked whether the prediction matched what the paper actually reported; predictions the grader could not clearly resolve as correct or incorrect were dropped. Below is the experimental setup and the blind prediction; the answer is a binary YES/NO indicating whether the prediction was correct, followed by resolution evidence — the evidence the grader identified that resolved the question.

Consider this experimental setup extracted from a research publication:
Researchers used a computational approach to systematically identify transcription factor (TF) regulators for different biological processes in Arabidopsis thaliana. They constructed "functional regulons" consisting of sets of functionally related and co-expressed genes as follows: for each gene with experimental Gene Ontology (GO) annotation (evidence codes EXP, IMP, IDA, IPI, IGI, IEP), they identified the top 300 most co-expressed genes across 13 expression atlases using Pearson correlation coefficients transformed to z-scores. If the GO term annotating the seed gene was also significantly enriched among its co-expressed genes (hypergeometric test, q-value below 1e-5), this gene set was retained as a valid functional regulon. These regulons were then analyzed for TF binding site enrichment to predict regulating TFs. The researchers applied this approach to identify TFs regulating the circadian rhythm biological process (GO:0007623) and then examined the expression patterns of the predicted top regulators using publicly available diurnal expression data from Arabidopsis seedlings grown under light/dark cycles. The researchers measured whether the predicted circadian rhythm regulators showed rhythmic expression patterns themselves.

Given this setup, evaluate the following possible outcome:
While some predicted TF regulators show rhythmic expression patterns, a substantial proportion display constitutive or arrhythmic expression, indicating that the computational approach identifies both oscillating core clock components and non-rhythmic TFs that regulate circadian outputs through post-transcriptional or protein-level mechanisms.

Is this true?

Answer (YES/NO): NO